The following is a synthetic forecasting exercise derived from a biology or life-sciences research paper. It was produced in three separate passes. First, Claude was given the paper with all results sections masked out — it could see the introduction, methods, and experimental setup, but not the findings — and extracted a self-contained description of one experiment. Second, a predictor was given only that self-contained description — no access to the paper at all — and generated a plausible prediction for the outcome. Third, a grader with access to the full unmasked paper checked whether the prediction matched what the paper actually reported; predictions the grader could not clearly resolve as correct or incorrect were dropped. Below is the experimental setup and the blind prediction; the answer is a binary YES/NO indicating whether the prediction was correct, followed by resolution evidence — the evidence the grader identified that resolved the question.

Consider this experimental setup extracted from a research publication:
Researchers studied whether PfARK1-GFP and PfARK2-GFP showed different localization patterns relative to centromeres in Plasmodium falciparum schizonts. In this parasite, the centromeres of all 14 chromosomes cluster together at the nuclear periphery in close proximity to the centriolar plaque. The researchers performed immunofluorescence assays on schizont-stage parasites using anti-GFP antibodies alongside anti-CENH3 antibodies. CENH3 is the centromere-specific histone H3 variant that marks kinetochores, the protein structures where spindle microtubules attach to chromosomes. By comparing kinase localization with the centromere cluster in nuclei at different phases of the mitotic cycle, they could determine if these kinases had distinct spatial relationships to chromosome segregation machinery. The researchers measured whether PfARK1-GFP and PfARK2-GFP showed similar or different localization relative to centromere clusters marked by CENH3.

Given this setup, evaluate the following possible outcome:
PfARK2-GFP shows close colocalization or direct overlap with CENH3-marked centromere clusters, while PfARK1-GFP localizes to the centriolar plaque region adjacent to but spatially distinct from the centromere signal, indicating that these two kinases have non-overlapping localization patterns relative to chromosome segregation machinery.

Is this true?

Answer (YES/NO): NO